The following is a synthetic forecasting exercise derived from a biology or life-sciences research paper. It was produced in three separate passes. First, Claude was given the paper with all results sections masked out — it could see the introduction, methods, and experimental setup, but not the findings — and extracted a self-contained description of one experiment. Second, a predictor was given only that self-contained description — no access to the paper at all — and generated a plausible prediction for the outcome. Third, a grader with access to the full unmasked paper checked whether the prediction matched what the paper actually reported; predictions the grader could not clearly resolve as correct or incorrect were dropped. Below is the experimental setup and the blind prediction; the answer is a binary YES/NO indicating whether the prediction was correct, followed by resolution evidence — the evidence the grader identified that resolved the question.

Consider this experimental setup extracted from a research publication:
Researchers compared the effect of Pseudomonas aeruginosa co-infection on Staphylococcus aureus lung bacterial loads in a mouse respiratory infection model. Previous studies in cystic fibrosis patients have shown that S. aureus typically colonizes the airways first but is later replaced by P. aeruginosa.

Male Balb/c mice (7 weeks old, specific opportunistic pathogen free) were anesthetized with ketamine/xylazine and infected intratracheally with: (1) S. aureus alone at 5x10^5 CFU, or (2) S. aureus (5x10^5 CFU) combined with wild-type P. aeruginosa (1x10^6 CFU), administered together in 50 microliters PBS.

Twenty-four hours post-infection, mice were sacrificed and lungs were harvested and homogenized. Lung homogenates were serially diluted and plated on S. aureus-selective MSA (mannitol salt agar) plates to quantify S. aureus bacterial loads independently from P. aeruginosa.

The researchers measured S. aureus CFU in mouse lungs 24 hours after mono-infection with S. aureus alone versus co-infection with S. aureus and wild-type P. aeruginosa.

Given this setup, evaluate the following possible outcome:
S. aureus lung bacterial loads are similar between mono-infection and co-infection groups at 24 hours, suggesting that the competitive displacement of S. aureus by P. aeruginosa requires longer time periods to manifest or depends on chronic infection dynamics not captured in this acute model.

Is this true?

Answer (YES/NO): NO